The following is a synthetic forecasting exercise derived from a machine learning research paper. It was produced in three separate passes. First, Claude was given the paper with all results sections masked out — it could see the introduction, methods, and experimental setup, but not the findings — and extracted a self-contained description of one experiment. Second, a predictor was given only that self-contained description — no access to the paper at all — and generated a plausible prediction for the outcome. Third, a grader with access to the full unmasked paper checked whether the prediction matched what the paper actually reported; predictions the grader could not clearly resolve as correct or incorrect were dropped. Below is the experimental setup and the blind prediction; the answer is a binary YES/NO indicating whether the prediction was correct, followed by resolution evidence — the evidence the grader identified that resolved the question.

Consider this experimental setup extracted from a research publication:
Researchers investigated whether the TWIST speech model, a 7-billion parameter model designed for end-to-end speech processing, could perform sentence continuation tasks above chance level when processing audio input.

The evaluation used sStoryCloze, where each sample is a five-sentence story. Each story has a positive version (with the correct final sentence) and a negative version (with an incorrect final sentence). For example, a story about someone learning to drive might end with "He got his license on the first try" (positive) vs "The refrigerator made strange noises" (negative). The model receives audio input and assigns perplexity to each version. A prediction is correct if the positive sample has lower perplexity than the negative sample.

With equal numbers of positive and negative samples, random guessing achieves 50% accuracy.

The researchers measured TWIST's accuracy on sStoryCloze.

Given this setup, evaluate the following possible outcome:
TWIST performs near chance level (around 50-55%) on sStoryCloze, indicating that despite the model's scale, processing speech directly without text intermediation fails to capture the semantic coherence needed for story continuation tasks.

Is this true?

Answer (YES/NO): YES